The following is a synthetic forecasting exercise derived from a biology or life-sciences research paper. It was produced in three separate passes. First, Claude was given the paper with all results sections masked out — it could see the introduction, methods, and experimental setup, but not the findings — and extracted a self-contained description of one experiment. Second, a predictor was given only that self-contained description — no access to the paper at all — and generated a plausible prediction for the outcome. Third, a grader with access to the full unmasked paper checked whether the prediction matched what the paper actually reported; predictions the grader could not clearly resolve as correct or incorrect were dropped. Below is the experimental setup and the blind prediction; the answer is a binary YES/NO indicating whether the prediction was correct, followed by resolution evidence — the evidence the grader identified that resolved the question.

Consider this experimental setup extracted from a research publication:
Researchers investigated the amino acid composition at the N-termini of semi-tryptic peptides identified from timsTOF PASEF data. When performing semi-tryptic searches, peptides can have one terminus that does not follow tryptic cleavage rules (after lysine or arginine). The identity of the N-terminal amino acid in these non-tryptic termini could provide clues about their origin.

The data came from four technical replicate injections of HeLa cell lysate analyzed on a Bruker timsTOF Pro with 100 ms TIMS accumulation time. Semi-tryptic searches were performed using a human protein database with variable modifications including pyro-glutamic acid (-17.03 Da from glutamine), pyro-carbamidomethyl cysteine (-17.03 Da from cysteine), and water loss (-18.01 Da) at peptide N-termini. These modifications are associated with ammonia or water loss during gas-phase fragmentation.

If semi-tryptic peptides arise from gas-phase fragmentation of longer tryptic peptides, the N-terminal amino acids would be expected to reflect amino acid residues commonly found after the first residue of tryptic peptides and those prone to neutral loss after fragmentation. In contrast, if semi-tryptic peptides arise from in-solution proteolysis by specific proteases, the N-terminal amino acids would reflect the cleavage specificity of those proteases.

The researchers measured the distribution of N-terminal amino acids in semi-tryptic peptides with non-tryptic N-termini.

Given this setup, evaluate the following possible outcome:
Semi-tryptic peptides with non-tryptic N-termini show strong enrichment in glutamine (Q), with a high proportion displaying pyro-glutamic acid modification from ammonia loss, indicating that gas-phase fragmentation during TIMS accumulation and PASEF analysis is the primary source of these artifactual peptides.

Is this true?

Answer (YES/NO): NO